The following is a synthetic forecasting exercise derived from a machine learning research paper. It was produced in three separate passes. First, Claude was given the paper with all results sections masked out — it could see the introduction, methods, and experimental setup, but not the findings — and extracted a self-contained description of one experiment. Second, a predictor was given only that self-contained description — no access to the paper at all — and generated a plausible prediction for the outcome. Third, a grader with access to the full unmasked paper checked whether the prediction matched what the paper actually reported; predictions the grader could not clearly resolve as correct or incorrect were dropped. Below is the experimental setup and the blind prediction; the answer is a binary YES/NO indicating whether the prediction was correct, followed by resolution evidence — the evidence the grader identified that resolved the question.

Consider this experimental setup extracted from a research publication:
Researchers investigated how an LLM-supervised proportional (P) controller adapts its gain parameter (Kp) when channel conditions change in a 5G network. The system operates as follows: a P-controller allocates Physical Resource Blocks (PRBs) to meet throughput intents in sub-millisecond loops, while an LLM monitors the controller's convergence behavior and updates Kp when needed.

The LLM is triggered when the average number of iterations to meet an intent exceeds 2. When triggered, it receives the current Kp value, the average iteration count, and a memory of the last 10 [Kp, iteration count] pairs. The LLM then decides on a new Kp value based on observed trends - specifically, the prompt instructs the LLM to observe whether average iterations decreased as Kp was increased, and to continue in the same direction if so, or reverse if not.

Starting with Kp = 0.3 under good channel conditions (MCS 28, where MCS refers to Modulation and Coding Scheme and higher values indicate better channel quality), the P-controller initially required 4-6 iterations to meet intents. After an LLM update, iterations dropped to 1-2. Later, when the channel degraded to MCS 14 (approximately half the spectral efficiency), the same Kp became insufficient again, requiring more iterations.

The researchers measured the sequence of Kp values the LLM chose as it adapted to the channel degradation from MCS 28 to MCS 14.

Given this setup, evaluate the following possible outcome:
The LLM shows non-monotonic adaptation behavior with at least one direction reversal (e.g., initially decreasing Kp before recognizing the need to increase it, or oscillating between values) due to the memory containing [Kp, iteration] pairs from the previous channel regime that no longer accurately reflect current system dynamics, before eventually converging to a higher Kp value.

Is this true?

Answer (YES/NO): NO